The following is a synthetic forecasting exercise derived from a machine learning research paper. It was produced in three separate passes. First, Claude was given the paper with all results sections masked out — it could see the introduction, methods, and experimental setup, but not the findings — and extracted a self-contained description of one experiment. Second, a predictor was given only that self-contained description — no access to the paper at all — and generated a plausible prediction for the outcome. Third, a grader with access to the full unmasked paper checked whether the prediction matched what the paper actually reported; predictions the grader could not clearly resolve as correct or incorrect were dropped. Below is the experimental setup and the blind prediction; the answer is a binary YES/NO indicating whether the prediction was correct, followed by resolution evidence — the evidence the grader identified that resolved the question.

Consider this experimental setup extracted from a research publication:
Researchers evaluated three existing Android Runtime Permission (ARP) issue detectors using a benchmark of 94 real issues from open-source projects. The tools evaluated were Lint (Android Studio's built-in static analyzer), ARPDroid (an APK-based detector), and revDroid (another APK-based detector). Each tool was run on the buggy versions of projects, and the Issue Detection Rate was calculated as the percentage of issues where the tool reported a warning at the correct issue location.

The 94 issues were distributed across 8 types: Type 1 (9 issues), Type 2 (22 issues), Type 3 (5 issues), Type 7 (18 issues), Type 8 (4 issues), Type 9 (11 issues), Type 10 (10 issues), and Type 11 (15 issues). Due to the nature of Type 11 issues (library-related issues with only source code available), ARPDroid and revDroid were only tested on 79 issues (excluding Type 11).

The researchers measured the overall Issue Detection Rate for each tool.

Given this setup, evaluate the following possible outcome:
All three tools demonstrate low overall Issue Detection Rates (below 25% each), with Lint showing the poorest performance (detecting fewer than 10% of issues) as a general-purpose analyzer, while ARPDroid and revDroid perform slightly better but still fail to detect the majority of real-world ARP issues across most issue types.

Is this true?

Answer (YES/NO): NO